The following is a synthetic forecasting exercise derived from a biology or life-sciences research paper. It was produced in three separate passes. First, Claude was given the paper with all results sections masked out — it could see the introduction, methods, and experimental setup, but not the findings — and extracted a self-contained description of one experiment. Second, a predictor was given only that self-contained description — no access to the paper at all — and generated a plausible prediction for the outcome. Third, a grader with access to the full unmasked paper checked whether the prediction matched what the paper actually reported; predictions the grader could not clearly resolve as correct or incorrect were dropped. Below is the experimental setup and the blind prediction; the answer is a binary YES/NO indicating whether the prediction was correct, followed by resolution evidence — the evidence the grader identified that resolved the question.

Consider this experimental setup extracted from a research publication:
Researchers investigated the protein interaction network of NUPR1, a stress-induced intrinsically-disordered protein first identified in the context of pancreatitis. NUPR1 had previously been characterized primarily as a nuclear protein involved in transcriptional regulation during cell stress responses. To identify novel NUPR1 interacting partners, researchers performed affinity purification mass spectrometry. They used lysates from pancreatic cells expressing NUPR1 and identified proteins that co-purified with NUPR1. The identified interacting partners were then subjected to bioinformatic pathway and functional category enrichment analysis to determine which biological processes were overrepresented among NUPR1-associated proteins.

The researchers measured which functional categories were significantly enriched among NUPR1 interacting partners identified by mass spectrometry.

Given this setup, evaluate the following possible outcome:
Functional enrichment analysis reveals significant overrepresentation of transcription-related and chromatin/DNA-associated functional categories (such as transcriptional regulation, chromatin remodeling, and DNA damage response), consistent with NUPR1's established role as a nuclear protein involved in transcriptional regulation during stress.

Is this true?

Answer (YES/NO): NO